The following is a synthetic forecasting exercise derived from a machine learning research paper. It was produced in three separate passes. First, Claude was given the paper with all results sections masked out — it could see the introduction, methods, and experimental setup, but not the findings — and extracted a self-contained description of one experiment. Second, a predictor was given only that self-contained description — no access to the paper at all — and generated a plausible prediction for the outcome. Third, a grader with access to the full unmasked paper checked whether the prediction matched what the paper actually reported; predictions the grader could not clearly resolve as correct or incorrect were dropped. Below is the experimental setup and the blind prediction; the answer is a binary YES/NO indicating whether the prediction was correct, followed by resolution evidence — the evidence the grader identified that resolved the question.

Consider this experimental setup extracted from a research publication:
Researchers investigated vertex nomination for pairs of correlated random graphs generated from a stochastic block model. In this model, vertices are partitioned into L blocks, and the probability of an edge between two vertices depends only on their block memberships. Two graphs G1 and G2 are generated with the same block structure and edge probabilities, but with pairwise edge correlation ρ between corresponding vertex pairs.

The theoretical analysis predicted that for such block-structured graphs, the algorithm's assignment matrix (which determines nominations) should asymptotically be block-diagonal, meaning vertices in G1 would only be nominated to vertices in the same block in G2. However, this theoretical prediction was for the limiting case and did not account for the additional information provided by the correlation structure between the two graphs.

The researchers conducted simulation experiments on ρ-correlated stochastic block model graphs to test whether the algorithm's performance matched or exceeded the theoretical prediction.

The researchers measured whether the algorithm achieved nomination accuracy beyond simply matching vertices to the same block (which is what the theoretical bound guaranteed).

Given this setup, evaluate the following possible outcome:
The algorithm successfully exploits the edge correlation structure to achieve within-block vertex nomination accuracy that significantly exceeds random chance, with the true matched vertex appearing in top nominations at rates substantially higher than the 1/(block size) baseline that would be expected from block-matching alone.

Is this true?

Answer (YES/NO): YES